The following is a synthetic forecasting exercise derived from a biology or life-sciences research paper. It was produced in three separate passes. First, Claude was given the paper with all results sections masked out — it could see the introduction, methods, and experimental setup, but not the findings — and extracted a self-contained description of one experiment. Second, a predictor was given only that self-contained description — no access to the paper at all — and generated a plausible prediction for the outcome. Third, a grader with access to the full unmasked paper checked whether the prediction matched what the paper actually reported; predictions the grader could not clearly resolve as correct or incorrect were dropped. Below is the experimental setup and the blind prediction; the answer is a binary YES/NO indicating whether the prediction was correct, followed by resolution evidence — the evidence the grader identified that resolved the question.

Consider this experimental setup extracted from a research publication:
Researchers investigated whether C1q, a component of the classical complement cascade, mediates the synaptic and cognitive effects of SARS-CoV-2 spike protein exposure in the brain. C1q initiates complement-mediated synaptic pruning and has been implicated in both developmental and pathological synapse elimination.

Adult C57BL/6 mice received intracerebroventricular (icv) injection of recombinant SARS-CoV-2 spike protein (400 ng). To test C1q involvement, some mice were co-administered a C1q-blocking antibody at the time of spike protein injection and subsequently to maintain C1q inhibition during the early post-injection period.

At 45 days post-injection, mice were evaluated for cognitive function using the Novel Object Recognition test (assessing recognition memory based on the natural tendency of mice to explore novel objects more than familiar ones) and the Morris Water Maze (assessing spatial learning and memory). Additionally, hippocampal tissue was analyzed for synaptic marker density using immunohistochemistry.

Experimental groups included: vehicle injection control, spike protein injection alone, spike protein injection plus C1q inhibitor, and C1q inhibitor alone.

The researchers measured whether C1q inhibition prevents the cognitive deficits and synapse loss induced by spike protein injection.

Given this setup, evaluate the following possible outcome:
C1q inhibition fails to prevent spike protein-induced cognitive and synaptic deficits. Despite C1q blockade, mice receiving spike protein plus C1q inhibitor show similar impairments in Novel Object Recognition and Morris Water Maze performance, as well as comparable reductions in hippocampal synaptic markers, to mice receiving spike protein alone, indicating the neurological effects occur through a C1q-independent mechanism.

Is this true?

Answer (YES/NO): NO